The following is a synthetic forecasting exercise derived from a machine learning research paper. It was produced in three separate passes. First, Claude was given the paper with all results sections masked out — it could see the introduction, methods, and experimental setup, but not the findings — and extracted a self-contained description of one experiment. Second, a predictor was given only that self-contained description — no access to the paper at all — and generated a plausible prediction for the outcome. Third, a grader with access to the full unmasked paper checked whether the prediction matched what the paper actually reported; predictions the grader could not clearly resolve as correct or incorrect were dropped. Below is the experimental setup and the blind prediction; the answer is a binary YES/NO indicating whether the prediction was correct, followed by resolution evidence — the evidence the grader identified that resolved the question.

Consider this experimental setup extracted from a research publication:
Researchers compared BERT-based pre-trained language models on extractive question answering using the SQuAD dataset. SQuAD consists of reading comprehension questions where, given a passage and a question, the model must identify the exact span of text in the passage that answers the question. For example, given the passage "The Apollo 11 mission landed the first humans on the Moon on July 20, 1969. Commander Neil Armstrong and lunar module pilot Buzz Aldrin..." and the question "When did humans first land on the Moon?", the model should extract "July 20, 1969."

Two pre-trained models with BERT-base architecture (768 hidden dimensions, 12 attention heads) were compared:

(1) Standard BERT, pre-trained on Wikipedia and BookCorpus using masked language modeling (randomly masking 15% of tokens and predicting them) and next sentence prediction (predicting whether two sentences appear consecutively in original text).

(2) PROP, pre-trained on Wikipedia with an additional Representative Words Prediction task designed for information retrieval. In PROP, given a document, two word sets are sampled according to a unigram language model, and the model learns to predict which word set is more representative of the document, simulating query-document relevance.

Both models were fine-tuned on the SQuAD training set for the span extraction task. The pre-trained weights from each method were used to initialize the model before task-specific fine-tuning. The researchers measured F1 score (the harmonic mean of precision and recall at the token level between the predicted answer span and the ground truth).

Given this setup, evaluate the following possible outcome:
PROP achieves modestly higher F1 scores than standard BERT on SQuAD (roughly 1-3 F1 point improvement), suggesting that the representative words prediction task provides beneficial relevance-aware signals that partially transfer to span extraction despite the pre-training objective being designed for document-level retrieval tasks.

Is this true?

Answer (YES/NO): NO